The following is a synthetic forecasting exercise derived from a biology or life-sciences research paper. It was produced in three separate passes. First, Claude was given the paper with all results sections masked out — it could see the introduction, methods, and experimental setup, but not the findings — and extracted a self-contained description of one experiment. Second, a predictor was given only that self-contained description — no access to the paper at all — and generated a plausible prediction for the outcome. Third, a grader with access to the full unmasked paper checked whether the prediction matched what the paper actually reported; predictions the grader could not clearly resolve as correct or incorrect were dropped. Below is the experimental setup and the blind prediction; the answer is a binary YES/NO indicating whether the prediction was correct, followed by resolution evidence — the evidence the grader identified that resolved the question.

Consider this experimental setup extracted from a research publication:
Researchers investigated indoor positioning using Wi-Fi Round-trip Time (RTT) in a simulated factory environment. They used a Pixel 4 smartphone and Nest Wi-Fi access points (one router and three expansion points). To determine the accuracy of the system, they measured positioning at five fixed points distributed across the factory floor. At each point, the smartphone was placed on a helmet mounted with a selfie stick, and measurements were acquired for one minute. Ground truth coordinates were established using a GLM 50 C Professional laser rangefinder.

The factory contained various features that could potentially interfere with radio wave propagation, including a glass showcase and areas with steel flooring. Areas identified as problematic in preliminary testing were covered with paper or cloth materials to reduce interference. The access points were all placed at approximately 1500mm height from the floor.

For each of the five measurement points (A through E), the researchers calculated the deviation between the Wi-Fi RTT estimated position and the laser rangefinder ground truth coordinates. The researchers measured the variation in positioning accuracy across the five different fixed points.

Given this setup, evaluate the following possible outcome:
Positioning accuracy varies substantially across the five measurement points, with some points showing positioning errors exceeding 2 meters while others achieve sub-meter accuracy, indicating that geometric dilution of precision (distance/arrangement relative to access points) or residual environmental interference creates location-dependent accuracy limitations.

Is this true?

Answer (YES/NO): NO